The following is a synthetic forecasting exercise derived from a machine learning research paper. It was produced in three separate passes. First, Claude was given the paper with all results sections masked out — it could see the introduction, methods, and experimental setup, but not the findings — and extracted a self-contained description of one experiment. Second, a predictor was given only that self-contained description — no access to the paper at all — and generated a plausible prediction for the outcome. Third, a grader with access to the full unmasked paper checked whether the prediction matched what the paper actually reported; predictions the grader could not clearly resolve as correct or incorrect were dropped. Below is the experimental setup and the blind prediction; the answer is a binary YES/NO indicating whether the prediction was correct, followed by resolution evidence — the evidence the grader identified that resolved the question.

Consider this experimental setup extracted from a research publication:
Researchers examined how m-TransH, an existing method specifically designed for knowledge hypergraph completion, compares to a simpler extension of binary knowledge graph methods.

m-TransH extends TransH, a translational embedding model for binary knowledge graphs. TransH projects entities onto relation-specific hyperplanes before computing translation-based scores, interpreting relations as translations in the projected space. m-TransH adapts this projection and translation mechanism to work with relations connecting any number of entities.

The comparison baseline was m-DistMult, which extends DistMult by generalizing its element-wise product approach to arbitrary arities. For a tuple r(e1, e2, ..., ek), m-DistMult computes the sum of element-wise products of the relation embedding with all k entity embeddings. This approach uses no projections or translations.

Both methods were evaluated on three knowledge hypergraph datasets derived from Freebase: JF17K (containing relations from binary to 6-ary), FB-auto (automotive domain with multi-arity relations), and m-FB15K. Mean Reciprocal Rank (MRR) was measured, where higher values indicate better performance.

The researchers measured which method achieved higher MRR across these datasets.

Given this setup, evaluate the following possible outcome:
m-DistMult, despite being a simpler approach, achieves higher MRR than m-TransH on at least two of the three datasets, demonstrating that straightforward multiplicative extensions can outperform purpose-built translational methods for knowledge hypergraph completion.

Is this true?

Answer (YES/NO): YES